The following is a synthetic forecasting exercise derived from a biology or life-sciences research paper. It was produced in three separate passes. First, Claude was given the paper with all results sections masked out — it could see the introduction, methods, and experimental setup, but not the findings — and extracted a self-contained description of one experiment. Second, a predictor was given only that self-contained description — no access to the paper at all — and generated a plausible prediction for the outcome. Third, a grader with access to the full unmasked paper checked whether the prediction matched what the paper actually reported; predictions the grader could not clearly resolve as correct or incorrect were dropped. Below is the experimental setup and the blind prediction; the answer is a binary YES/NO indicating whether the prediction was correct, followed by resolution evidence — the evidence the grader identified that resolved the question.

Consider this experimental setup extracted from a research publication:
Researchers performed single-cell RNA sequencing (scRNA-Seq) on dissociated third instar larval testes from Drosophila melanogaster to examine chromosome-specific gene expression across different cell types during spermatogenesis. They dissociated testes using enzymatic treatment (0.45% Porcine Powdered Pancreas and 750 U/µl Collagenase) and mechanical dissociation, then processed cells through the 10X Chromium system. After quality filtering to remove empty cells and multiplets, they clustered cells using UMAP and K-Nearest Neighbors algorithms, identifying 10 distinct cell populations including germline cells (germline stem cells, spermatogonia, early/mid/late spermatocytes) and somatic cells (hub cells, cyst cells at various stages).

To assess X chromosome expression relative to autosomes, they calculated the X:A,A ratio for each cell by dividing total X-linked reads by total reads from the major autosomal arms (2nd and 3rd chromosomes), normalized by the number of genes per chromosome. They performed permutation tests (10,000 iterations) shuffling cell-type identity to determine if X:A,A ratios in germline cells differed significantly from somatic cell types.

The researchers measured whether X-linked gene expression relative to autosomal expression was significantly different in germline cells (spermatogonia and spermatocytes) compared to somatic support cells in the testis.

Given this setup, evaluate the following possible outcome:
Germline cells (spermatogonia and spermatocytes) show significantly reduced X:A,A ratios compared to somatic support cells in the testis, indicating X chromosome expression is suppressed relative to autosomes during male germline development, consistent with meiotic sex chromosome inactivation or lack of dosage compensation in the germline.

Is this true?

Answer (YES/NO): NO